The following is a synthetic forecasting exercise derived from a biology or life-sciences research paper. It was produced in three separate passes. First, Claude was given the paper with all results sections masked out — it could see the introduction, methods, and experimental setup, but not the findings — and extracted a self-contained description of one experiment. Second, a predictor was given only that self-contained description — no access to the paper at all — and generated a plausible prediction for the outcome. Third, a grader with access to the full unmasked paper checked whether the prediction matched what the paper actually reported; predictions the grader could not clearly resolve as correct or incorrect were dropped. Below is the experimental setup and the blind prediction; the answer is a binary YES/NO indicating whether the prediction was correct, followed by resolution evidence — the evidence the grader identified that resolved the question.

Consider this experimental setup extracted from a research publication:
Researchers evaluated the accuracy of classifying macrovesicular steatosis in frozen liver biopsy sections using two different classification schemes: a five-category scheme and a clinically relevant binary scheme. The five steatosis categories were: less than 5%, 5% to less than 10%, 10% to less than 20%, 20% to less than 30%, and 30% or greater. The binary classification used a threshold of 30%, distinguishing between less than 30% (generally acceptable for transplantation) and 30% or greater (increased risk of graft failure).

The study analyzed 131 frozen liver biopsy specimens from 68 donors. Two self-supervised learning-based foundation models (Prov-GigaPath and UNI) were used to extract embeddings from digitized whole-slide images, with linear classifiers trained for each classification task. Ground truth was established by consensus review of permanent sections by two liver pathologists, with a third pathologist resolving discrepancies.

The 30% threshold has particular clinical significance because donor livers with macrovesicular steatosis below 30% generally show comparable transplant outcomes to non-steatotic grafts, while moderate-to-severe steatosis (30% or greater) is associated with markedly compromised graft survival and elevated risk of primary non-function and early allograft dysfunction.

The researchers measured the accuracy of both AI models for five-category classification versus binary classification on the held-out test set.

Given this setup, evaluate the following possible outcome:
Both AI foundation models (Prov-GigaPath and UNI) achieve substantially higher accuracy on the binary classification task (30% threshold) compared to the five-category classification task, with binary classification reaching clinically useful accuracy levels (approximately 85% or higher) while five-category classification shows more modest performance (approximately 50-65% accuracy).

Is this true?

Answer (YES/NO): YES